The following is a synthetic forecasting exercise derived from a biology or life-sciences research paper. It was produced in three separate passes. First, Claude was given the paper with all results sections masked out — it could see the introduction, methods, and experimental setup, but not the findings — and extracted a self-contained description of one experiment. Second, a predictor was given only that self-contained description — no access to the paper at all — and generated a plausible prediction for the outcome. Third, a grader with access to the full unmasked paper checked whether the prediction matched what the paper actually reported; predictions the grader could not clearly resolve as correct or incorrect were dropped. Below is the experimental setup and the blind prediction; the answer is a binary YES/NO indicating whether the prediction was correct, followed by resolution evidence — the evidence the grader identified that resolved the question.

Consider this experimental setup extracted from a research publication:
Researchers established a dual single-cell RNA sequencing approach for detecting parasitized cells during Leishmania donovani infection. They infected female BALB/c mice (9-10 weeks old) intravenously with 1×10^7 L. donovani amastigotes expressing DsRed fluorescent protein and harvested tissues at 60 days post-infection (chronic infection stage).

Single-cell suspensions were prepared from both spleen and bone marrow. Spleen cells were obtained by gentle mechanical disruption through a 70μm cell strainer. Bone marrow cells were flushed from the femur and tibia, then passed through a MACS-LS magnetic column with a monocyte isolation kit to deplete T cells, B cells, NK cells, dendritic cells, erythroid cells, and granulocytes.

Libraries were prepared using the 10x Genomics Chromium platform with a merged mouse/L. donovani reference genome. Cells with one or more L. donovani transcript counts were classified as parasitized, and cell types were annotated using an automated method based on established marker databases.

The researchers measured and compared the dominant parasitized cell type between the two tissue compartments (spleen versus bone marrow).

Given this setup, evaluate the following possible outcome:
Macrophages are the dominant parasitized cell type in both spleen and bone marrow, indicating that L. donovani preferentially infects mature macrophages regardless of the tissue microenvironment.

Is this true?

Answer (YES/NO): NO